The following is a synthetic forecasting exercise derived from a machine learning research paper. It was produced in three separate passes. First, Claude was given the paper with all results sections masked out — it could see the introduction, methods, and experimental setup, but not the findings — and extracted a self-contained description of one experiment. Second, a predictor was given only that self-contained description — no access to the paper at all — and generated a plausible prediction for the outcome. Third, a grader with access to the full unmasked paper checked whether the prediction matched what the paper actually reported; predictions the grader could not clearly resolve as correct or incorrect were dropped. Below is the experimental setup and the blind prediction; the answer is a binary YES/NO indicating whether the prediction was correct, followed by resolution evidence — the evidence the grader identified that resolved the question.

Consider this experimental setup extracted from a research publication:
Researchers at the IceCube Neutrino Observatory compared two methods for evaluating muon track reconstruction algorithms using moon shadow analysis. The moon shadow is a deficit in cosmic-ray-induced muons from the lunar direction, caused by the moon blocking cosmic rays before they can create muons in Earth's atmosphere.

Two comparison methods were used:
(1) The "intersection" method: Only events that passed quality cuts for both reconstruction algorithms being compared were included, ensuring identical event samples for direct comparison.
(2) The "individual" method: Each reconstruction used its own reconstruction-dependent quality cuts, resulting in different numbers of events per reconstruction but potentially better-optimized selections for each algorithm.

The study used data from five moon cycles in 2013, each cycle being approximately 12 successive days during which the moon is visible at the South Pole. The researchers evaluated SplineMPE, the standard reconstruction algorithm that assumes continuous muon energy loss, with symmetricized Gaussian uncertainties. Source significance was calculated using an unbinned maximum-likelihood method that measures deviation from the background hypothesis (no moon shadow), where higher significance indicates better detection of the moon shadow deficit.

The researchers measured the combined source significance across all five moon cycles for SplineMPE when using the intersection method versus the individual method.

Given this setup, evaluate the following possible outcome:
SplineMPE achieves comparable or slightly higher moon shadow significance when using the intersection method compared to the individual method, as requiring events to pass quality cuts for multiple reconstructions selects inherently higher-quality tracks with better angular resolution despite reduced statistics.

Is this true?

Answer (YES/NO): NO